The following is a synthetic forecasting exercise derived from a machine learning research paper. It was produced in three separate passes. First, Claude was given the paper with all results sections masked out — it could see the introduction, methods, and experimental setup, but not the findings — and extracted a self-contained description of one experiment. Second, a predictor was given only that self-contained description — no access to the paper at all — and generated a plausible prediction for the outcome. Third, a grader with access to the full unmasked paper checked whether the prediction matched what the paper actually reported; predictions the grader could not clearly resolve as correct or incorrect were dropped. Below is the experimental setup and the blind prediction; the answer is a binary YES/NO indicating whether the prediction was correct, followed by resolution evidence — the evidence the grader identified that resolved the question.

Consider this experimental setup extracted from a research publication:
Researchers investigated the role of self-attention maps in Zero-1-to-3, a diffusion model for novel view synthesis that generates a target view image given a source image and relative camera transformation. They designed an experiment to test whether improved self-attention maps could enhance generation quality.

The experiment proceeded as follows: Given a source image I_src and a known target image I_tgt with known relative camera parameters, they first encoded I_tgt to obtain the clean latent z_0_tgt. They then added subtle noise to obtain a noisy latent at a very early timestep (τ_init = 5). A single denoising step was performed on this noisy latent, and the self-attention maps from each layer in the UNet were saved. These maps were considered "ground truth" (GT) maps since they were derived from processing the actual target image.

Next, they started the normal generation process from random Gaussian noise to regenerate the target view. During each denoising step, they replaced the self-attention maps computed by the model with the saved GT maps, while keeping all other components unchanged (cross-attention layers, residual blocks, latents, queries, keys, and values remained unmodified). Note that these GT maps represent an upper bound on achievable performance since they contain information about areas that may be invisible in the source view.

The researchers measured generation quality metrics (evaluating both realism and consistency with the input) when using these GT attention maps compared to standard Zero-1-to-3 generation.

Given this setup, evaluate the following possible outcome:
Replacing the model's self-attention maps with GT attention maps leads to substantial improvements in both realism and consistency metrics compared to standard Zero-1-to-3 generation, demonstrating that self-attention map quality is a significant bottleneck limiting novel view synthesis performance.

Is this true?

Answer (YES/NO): YES